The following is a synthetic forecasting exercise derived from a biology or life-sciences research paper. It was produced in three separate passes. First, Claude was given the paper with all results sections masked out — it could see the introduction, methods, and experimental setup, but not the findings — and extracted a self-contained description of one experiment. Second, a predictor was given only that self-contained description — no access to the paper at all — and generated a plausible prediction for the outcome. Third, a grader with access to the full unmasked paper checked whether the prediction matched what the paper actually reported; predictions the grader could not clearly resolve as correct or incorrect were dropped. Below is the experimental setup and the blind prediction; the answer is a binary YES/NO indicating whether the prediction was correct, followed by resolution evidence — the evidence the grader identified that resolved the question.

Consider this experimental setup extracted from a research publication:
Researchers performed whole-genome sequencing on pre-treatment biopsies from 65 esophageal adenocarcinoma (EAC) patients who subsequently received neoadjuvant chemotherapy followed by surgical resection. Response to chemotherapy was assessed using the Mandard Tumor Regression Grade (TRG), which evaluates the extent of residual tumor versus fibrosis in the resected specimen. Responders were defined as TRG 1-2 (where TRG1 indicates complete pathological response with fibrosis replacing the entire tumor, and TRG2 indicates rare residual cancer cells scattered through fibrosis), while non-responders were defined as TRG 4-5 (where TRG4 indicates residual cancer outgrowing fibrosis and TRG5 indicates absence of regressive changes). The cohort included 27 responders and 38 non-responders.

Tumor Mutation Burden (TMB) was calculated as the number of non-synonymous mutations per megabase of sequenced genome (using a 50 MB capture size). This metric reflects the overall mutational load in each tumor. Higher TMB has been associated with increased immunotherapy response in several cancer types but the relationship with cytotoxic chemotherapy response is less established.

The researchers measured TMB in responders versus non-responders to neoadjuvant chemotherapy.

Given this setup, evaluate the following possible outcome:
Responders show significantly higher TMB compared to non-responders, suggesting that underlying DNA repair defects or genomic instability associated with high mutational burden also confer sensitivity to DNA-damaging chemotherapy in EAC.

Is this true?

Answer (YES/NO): NO